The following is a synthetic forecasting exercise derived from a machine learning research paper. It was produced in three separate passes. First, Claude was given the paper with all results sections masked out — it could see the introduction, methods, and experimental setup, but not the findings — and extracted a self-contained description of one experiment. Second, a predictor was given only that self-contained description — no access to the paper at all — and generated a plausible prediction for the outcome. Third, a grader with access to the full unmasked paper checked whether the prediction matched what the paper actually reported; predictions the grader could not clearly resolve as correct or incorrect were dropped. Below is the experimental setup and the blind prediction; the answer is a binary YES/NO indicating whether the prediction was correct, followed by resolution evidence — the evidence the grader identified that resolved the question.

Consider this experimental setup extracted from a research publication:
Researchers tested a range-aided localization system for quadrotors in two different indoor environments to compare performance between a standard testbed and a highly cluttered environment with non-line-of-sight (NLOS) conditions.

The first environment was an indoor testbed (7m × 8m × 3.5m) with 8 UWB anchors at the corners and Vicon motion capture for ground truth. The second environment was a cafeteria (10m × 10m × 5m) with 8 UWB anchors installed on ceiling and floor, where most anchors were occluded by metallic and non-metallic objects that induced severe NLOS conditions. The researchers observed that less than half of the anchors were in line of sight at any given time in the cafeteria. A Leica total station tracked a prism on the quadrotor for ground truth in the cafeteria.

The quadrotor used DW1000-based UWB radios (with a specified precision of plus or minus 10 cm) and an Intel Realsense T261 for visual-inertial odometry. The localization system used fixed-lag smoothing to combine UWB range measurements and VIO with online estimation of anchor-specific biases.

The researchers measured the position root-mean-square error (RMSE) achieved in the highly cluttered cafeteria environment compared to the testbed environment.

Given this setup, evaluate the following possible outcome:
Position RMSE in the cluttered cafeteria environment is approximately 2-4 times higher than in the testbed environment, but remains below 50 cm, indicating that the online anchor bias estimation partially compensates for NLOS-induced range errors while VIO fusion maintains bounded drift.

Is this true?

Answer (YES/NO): NO